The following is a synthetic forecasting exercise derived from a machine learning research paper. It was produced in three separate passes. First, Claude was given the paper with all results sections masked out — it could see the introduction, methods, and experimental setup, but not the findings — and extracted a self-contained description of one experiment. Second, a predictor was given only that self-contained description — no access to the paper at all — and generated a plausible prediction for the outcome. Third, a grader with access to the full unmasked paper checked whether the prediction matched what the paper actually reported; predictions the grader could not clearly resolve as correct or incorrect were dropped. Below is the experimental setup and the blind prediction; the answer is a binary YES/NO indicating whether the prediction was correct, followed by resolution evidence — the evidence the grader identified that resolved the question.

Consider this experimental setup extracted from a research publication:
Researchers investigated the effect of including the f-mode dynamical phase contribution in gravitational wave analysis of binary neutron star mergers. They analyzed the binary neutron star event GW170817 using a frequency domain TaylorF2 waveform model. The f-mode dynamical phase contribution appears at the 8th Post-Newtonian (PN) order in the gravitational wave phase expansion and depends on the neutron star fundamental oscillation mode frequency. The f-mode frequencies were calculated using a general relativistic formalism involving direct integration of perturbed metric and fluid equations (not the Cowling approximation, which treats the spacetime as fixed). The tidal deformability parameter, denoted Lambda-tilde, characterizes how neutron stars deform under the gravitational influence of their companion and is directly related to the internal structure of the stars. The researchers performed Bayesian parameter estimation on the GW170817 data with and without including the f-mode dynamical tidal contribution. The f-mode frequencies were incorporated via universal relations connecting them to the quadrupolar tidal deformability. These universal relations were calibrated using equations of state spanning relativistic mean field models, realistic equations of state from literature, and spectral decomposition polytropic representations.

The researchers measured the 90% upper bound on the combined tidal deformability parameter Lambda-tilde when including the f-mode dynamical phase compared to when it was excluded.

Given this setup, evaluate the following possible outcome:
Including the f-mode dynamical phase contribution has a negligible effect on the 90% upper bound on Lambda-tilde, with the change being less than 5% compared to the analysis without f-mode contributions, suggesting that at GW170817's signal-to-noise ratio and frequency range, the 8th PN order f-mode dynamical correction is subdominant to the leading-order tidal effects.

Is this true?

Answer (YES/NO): NO